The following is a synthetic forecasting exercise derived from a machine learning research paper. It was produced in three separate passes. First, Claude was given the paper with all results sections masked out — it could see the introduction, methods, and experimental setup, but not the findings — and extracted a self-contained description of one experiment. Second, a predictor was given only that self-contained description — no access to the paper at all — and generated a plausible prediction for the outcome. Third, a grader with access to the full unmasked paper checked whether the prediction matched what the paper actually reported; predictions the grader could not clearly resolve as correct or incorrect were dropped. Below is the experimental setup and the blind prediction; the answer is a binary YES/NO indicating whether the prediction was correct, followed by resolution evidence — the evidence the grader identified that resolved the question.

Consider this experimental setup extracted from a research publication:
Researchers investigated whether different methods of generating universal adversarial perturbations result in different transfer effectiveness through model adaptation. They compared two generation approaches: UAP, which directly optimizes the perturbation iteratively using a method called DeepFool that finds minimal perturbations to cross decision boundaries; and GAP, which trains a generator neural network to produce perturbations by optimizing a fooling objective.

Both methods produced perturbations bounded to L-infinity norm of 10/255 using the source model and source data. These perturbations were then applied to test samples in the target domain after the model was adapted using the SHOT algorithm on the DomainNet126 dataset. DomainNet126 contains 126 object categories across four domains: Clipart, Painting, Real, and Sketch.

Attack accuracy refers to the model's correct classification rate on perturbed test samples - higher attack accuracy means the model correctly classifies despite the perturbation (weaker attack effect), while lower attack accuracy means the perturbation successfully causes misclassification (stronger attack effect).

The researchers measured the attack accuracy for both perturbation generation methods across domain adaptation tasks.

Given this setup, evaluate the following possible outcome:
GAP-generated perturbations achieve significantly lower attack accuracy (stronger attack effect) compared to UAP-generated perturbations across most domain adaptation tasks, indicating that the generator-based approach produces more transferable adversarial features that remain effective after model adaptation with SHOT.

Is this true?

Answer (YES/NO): YES